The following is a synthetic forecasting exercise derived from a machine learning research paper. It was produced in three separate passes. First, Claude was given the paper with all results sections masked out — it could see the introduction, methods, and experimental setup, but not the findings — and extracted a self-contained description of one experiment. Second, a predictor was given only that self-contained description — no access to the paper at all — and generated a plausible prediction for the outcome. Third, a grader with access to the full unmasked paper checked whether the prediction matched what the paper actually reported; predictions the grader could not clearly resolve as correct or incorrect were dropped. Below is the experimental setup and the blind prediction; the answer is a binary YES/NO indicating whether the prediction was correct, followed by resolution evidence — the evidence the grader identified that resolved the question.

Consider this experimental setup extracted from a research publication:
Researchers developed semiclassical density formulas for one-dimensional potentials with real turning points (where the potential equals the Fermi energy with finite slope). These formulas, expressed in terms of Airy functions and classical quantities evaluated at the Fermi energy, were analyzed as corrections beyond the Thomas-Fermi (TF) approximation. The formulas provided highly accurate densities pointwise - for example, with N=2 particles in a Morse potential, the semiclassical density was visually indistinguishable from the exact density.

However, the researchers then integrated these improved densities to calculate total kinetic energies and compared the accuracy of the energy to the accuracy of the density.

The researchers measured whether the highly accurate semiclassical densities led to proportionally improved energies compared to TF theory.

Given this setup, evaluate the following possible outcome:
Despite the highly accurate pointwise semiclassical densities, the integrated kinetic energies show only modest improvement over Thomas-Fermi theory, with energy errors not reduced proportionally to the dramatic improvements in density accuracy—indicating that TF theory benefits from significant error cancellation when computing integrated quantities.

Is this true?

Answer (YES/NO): NO